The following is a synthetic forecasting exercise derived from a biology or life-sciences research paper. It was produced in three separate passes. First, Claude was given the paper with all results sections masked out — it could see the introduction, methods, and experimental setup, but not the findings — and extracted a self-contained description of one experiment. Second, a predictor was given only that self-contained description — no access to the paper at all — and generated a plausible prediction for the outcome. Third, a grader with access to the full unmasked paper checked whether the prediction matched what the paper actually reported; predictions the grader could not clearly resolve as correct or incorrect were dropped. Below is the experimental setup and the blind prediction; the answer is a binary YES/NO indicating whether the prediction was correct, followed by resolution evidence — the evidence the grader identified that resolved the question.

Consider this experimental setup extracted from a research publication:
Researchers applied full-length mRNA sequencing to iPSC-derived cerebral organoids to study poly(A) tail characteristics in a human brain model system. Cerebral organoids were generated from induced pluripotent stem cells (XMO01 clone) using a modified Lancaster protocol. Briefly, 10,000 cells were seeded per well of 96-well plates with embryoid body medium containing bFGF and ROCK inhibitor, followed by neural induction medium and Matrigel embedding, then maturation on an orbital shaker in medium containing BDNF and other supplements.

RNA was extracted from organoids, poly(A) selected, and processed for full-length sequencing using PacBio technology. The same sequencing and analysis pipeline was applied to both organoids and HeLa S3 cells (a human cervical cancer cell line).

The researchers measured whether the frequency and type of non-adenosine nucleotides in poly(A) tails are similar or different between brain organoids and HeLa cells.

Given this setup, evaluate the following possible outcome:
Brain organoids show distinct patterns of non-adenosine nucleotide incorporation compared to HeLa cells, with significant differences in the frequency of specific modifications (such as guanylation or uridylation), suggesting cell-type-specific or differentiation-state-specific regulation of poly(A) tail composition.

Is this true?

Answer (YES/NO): NO